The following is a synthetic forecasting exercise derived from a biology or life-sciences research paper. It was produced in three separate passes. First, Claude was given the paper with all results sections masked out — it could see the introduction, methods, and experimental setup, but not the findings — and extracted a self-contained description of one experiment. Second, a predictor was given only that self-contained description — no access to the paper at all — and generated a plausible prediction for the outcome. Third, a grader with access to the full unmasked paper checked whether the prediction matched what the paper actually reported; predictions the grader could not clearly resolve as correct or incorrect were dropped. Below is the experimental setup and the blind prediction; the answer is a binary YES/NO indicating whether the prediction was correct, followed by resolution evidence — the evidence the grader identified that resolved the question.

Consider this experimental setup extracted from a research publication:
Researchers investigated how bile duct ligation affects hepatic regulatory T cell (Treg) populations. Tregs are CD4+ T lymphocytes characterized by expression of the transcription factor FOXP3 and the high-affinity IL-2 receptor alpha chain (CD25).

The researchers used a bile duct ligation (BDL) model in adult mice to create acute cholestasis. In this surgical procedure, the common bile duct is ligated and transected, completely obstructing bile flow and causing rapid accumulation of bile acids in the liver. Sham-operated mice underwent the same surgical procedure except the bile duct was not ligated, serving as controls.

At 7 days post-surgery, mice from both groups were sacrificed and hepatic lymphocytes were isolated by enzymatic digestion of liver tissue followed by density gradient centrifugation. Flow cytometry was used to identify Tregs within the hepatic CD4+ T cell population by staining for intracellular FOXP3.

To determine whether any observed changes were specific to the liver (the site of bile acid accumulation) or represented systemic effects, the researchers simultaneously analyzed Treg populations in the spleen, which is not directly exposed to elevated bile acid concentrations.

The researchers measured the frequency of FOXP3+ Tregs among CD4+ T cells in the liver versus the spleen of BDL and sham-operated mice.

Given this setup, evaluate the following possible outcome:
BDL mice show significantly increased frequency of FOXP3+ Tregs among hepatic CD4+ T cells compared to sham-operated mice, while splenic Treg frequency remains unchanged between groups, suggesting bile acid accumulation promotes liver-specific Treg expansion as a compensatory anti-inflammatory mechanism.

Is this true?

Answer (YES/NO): NO